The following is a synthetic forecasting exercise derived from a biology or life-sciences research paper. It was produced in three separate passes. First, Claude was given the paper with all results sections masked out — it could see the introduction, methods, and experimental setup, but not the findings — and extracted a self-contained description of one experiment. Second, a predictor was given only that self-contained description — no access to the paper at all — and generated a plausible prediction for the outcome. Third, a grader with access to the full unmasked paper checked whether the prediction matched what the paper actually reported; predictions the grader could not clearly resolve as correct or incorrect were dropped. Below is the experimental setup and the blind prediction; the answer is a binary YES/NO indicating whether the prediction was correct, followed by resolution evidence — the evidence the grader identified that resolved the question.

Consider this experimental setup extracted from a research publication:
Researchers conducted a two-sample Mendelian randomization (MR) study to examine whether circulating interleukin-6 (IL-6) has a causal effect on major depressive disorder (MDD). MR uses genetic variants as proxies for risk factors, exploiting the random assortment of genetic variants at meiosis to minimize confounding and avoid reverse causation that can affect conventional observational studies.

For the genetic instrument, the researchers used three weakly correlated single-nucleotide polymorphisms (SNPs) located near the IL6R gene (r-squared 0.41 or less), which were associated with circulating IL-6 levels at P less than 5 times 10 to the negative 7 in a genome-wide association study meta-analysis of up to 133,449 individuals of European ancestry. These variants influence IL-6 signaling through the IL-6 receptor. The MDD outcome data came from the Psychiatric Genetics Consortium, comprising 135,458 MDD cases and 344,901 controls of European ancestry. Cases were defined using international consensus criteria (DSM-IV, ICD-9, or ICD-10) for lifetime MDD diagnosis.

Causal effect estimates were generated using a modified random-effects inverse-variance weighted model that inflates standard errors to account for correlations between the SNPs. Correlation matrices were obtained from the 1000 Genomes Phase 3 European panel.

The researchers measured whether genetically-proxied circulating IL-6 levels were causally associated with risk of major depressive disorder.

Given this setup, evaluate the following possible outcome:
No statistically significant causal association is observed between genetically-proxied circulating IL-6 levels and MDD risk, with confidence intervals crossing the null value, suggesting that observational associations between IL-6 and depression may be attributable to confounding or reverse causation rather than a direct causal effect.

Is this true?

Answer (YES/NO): NO